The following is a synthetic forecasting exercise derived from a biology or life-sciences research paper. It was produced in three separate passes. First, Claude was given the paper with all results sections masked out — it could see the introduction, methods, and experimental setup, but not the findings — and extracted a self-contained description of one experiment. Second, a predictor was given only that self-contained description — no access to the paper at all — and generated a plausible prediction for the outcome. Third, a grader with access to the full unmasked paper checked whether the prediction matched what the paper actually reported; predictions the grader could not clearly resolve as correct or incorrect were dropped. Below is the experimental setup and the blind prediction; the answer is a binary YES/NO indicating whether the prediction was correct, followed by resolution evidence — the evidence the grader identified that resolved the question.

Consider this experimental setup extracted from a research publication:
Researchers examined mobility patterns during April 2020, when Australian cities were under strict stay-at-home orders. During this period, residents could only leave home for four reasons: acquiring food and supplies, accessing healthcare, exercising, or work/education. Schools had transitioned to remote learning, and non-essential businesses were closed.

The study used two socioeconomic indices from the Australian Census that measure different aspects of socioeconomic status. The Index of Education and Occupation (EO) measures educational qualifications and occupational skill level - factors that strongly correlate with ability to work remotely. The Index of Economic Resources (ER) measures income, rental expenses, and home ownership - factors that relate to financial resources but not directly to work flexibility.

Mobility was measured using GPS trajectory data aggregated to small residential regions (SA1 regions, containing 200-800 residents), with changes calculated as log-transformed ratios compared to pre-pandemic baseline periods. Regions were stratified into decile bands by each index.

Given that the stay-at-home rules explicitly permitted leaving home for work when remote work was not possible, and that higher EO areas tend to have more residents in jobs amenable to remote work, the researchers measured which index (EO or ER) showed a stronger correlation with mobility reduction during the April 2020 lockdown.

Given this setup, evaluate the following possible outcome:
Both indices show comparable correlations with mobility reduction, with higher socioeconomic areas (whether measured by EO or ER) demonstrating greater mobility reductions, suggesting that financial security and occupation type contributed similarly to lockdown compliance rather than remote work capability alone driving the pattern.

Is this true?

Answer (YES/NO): NO